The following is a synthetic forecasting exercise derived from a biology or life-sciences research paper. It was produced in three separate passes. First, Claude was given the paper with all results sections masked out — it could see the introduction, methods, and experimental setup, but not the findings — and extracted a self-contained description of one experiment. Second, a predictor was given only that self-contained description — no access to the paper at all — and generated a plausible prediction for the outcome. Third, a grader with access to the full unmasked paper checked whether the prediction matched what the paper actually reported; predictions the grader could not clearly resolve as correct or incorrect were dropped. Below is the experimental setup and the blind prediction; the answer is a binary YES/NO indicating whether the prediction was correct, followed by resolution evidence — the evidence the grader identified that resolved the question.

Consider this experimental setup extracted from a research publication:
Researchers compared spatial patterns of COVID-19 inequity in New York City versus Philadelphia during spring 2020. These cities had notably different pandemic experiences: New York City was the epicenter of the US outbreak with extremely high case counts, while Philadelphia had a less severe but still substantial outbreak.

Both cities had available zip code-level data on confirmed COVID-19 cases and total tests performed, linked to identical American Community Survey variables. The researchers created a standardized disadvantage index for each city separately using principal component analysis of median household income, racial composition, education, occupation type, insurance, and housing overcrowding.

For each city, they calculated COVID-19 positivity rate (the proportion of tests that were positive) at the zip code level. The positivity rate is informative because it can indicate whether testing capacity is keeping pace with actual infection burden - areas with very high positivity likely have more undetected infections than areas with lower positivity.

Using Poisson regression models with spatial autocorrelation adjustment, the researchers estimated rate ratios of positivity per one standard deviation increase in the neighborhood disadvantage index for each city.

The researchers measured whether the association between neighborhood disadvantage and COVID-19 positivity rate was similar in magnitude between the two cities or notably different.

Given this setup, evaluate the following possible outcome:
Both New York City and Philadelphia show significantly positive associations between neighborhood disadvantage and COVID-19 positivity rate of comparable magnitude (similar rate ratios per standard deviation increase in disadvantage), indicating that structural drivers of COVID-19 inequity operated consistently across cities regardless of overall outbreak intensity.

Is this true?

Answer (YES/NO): YES